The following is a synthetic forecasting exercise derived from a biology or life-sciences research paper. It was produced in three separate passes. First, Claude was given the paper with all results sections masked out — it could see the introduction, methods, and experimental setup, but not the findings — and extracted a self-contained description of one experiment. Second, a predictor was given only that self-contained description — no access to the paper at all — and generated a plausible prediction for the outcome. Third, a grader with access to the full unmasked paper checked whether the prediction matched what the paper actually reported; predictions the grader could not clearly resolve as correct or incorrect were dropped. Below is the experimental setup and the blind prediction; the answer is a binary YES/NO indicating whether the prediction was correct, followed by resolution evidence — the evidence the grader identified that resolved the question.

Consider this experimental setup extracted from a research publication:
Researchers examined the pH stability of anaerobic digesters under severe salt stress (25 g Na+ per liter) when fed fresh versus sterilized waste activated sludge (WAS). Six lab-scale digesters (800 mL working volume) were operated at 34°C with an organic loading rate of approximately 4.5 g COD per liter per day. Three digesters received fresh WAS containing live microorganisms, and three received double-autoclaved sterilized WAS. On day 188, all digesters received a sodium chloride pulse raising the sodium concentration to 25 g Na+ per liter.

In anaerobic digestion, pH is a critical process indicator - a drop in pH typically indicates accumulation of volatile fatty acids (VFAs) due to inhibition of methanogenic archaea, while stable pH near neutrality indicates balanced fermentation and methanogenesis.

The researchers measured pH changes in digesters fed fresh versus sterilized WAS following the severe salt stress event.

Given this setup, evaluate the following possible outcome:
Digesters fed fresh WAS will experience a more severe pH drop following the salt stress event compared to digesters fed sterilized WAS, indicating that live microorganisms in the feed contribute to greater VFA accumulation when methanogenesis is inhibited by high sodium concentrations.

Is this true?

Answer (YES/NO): NO